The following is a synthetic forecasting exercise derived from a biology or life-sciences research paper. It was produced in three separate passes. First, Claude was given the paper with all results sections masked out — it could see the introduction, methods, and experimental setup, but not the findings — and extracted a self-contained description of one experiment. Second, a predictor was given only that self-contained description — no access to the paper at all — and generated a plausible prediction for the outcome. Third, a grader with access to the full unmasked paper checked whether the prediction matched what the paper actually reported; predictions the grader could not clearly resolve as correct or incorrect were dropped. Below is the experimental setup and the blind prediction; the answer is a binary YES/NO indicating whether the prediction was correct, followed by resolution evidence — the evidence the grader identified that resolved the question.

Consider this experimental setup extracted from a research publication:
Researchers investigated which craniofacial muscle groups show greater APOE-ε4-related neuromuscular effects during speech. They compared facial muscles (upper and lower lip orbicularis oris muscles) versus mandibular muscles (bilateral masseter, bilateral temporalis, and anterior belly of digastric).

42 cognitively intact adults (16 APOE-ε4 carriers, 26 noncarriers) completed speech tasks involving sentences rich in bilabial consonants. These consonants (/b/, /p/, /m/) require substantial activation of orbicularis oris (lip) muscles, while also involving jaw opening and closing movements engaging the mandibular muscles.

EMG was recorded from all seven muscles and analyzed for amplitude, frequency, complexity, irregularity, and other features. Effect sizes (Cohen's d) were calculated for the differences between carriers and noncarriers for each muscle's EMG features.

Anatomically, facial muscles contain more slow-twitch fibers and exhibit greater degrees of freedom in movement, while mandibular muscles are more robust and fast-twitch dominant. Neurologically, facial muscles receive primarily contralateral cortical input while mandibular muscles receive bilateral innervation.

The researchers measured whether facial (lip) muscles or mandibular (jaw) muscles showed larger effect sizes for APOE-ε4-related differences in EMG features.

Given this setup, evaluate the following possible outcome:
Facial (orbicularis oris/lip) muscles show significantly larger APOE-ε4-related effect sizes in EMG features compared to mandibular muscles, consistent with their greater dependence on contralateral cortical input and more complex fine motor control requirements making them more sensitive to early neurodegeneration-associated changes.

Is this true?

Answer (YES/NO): YES